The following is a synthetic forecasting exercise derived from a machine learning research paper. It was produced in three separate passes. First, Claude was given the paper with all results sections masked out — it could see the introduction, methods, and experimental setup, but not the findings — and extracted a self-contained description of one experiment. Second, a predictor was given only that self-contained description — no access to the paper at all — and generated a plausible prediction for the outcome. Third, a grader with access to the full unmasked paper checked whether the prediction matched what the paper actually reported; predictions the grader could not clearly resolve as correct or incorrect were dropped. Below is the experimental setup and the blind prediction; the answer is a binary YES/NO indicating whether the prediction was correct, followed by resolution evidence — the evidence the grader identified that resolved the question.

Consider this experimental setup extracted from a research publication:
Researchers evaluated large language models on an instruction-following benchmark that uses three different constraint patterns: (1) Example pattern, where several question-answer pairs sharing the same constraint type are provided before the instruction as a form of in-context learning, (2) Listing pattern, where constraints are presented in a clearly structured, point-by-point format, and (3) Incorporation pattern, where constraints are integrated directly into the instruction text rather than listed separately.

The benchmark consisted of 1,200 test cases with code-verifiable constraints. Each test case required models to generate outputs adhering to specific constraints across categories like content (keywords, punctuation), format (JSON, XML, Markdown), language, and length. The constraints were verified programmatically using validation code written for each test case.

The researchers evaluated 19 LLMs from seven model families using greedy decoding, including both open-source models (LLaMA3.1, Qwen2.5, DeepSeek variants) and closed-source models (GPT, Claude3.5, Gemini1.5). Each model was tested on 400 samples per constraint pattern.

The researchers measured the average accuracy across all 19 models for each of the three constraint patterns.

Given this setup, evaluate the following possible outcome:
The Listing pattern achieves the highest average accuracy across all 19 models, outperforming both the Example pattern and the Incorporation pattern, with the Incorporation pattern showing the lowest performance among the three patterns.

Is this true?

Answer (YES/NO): NO